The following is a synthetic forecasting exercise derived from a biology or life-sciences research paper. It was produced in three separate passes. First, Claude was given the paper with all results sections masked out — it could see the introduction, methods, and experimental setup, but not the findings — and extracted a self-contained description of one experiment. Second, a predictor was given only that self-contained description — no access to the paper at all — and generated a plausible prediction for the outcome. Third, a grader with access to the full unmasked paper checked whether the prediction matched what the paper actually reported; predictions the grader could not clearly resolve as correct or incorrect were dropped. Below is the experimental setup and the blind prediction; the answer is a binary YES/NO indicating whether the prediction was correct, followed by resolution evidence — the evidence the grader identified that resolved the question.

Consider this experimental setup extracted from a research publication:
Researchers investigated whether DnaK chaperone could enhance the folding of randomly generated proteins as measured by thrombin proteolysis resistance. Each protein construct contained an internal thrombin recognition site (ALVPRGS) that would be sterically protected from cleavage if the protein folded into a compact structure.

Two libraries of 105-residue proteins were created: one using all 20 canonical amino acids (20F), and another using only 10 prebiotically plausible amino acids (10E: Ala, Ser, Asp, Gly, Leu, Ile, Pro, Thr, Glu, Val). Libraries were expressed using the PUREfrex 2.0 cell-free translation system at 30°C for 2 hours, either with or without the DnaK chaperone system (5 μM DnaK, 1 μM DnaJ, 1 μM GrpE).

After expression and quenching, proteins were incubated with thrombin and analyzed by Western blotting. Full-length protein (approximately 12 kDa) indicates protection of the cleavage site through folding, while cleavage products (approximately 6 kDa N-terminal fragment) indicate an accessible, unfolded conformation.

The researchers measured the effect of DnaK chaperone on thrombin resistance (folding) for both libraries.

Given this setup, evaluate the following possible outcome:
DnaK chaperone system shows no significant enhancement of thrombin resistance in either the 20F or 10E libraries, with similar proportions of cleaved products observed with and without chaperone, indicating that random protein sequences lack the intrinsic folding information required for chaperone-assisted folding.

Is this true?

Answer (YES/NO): NO